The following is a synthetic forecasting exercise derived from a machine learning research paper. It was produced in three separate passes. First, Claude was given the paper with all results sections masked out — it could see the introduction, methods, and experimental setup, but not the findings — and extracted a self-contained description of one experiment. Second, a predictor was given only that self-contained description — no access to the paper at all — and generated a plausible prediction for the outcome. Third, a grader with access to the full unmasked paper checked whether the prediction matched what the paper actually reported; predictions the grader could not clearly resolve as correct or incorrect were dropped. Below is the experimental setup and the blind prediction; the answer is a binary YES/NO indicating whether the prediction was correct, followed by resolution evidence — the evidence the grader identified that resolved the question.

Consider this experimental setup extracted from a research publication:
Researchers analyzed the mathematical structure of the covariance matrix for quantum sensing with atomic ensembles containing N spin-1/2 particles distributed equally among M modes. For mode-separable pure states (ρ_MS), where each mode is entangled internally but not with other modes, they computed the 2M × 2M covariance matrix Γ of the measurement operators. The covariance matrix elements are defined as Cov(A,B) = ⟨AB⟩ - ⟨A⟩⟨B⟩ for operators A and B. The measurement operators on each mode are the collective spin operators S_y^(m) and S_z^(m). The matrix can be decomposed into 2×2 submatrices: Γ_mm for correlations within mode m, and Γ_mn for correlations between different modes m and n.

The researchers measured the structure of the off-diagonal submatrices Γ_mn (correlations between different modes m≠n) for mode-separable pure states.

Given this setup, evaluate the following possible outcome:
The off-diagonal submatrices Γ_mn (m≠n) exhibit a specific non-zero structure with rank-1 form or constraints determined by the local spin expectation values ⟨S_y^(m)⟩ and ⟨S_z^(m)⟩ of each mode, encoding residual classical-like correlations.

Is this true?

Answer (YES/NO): NO